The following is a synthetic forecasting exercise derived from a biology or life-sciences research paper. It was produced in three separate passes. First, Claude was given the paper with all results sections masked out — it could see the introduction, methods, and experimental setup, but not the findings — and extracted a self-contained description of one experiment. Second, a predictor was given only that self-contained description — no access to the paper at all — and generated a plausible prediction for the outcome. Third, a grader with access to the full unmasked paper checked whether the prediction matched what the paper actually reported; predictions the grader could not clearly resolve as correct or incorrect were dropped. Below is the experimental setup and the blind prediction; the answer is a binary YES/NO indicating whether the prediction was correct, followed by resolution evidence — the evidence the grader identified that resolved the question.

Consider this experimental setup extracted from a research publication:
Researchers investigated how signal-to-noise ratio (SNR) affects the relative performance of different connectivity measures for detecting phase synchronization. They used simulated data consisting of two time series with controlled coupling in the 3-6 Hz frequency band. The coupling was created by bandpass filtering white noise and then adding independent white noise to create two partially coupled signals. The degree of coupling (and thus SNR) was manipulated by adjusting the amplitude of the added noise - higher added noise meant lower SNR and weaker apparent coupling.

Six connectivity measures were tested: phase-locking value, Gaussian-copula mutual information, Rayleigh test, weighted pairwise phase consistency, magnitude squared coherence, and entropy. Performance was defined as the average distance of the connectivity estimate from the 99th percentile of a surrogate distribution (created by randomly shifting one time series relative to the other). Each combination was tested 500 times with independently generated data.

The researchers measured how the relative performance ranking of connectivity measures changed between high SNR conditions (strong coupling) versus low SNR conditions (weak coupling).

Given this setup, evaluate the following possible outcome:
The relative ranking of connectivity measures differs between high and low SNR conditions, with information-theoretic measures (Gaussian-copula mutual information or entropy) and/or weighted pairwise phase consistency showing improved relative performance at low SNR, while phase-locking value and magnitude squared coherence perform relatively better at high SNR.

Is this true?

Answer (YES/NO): NO